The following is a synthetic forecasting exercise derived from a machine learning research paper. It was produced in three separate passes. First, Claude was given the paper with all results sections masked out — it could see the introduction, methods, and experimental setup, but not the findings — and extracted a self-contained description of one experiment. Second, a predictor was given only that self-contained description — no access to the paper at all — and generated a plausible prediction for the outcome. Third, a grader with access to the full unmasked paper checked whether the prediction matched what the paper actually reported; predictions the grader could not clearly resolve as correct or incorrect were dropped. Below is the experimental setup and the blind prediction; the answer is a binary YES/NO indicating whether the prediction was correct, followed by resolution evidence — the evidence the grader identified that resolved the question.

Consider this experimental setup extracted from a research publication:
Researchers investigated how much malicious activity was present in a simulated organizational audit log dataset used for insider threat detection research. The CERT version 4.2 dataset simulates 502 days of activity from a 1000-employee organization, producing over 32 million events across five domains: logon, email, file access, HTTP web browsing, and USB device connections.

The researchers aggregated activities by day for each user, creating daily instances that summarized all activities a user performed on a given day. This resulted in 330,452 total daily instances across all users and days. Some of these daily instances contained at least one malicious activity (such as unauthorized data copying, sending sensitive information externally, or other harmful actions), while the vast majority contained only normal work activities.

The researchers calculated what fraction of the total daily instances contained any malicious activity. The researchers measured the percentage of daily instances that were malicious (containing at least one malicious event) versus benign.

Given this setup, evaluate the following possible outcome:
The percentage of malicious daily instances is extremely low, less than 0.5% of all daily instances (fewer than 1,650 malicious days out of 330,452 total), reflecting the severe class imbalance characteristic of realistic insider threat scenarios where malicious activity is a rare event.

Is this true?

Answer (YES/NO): YES